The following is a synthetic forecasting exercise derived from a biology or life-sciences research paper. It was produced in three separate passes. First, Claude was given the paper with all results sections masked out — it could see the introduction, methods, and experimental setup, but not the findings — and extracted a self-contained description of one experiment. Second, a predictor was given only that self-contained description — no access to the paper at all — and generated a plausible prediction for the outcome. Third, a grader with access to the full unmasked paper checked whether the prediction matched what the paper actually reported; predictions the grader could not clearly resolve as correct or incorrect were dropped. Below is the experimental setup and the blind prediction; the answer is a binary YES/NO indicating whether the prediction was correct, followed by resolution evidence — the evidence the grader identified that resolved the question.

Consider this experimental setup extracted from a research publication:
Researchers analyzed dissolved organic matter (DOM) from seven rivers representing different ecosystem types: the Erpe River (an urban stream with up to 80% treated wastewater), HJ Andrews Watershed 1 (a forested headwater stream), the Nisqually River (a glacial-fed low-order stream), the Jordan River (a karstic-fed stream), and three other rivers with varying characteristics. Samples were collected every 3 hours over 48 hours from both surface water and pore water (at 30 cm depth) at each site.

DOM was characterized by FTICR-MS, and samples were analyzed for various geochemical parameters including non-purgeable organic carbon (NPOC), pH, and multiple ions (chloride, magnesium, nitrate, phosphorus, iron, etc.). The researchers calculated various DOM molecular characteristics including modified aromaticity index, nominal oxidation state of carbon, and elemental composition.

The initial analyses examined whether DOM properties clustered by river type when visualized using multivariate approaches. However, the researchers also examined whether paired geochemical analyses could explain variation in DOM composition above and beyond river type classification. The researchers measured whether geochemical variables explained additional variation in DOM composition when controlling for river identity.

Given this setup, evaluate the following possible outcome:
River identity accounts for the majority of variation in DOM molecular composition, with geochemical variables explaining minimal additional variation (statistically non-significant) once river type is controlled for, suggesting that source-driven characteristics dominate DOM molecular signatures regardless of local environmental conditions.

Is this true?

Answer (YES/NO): NO